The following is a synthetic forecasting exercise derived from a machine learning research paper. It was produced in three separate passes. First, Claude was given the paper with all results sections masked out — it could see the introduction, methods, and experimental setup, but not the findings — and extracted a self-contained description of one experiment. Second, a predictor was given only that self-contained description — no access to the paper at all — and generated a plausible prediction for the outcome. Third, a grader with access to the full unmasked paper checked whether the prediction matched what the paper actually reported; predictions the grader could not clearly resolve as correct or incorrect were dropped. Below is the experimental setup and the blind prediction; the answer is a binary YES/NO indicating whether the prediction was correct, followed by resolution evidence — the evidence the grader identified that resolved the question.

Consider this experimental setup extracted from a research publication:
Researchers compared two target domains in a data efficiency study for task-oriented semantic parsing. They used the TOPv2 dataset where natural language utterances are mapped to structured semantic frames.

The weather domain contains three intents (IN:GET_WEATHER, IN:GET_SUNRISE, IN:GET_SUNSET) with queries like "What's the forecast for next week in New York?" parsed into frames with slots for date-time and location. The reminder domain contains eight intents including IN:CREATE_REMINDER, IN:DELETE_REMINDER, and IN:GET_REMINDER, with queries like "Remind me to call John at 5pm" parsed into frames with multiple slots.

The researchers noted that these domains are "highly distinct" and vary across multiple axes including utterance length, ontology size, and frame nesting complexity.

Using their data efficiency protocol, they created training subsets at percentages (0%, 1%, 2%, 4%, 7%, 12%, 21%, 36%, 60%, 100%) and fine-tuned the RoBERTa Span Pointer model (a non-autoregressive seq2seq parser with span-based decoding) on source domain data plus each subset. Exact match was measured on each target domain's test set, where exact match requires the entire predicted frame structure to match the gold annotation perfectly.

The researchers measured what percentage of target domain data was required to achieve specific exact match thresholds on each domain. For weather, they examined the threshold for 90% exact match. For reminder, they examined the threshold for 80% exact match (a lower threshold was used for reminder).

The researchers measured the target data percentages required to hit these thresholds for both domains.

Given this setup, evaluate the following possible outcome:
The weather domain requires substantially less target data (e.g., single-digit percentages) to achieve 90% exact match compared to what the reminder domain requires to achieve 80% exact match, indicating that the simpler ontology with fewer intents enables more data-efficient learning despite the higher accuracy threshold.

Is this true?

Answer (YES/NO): NO